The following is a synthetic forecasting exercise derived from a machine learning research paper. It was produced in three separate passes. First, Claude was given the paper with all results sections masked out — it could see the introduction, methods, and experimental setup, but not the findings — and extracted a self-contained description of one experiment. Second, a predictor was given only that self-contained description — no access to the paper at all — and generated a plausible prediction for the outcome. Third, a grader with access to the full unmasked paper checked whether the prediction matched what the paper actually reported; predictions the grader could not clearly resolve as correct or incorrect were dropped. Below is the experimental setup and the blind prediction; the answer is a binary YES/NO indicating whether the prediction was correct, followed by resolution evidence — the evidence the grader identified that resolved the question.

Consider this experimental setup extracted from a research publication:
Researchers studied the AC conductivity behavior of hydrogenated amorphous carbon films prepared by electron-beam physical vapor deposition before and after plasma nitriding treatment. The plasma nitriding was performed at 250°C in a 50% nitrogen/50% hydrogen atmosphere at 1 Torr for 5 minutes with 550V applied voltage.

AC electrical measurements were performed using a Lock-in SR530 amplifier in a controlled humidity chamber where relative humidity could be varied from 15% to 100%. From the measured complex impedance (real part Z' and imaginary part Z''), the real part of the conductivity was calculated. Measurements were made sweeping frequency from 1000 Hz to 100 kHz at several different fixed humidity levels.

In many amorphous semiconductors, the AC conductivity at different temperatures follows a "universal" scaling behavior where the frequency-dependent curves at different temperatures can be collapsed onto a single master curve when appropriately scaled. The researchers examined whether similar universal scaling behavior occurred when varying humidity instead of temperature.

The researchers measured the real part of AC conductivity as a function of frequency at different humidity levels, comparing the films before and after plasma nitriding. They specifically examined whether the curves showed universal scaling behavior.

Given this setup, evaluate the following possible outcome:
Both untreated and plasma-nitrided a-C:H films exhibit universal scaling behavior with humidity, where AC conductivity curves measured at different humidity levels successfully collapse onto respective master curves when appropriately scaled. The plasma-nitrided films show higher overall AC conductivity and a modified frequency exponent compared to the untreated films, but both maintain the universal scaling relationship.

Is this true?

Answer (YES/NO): NO